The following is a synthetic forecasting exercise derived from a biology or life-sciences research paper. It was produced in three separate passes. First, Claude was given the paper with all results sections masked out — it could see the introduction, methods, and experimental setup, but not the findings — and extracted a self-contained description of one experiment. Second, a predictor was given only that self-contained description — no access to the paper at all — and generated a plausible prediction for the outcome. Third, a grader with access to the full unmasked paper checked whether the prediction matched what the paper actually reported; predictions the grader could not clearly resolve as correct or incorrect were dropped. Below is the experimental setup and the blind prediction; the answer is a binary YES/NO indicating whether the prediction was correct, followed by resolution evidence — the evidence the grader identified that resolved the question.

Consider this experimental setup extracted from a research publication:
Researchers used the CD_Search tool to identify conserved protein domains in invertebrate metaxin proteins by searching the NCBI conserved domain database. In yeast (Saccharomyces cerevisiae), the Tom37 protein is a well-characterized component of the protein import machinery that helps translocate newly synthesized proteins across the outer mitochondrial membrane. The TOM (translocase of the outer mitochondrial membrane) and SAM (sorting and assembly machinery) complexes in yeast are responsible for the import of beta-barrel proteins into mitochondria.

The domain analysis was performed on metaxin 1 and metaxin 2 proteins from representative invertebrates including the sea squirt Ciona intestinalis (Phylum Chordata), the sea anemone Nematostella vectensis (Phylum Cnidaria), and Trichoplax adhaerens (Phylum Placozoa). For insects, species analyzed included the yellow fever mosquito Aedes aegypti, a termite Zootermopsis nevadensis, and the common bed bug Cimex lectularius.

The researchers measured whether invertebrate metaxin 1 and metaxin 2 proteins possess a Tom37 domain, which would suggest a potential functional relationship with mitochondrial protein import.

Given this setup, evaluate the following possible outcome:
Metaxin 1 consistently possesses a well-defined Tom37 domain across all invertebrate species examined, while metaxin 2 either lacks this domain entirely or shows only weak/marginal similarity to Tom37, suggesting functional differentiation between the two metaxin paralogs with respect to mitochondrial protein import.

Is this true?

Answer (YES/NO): NO